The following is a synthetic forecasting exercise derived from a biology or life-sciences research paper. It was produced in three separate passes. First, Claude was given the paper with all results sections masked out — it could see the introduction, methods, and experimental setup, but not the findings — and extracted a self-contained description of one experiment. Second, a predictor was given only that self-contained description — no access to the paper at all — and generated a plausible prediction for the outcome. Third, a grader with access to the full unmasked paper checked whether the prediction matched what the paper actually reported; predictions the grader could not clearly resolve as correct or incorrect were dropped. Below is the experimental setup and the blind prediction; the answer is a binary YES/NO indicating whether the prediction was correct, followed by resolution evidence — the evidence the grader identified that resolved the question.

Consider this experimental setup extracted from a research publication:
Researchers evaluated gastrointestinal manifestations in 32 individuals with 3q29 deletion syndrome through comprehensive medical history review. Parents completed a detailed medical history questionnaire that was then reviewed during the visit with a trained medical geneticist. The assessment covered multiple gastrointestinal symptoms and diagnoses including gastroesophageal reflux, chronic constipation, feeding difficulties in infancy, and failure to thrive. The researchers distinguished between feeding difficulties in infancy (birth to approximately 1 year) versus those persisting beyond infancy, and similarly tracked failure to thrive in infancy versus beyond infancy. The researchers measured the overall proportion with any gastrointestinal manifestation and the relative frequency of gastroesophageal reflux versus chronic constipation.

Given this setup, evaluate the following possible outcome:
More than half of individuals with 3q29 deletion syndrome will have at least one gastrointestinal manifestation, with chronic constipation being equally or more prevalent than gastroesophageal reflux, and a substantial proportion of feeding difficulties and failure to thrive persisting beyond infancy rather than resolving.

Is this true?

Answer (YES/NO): NO